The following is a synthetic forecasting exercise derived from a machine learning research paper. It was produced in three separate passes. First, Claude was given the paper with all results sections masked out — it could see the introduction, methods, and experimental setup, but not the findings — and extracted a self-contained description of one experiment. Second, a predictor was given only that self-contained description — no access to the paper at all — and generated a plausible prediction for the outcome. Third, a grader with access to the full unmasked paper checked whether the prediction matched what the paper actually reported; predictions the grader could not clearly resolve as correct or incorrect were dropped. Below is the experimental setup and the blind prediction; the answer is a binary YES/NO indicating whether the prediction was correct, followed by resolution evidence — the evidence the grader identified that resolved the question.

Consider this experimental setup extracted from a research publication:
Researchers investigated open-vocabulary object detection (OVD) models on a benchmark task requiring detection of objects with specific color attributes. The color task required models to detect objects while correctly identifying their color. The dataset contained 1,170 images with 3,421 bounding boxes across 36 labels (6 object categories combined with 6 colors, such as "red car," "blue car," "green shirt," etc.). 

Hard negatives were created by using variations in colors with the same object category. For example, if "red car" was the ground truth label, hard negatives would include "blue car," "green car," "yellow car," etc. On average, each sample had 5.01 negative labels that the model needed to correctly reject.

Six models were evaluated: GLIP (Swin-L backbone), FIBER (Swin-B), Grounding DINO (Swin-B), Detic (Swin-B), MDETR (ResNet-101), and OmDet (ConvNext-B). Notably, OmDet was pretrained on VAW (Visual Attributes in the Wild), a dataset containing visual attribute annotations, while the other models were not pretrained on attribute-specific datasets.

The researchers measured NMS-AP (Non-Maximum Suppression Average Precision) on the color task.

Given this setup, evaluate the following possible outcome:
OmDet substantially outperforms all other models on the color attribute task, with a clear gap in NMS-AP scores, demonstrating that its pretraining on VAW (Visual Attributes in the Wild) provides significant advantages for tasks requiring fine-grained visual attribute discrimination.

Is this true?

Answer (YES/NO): YES